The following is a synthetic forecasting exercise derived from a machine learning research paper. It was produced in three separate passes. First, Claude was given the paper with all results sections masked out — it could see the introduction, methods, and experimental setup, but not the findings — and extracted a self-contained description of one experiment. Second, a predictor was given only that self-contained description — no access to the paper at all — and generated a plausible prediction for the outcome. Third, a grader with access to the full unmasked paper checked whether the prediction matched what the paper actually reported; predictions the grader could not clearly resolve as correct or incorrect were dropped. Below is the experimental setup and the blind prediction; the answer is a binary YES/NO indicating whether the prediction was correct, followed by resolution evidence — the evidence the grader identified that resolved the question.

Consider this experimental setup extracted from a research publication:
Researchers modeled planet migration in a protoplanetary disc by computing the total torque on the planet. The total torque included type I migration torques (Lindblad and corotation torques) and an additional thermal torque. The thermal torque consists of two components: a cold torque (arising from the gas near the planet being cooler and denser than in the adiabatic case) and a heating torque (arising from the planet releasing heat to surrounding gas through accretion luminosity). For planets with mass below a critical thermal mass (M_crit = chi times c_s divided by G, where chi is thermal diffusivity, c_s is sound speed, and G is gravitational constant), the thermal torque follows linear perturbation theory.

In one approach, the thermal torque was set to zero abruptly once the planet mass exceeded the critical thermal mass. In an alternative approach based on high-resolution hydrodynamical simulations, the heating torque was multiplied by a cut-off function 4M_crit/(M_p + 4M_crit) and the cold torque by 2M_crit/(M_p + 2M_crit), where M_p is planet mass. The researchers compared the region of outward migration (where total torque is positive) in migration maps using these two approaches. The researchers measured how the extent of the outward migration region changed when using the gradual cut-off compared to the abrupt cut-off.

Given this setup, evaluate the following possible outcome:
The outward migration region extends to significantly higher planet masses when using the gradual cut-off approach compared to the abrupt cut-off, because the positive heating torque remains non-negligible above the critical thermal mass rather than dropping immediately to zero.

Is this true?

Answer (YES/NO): YES